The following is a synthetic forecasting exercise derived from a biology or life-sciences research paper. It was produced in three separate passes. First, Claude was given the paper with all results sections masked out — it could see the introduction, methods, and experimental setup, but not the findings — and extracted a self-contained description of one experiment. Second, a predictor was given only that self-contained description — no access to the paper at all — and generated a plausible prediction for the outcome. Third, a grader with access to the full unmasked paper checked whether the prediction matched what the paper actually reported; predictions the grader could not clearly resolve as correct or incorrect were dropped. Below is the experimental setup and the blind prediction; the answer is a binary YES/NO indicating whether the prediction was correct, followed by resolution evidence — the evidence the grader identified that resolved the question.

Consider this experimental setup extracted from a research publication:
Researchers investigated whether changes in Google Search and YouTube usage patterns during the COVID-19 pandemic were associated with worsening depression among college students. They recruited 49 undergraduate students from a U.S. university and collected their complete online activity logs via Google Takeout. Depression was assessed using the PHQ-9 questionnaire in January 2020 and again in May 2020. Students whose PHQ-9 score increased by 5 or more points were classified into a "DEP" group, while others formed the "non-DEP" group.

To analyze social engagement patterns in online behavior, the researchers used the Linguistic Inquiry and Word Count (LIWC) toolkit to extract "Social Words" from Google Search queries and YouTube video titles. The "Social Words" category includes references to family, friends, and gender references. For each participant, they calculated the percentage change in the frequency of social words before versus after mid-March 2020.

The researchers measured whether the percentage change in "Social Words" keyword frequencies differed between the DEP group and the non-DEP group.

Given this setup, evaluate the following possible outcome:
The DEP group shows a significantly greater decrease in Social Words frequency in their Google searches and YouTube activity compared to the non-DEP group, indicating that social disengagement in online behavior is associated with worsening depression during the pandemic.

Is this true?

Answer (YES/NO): NO